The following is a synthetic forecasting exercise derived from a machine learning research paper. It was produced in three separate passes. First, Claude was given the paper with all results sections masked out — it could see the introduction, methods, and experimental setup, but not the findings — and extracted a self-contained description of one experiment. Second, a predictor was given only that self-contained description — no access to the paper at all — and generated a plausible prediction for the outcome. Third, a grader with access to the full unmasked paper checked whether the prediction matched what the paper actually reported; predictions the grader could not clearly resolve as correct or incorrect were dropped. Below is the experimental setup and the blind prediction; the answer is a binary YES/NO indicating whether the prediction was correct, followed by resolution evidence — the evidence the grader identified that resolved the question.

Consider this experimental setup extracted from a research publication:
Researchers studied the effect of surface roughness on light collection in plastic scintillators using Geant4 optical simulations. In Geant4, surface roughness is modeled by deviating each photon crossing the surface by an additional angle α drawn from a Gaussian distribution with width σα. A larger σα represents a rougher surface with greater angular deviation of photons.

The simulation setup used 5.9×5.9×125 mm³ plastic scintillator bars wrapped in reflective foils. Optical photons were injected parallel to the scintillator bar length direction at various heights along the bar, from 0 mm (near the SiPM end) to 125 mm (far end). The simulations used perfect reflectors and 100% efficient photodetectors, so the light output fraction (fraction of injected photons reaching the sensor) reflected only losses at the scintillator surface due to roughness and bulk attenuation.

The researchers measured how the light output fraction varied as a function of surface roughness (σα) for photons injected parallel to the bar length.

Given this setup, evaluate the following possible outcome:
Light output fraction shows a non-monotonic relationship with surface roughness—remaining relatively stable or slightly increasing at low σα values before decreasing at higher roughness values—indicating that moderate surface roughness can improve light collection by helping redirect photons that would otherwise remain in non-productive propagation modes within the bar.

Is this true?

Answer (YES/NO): NO